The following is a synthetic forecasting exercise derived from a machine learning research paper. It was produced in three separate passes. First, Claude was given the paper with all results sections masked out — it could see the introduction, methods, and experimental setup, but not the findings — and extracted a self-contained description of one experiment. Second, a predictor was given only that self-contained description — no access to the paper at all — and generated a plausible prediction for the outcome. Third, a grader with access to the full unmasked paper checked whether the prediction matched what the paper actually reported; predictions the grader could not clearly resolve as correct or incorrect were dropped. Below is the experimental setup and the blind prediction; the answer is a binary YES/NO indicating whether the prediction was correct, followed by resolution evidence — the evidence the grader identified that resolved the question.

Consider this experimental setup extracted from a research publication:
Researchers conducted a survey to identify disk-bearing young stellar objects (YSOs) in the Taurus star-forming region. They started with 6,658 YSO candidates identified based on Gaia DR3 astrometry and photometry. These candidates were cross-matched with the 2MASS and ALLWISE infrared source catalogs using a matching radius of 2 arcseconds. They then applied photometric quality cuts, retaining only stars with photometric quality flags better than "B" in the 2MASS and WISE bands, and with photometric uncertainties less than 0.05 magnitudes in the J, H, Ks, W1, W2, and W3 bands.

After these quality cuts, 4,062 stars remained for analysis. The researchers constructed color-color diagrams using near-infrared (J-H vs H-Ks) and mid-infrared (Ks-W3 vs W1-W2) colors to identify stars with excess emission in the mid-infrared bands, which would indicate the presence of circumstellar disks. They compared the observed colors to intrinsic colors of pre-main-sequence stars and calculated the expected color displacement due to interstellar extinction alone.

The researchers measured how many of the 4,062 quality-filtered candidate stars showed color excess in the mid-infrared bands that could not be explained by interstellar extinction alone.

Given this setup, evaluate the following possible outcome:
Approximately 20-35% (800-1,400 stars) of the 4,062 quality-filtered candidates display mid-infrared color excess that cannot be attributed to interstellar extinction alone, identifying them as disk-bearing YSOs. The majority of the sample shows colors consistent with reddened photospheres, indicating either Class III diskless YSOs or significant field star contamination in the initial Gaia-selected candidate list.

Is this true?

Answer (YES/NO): NO